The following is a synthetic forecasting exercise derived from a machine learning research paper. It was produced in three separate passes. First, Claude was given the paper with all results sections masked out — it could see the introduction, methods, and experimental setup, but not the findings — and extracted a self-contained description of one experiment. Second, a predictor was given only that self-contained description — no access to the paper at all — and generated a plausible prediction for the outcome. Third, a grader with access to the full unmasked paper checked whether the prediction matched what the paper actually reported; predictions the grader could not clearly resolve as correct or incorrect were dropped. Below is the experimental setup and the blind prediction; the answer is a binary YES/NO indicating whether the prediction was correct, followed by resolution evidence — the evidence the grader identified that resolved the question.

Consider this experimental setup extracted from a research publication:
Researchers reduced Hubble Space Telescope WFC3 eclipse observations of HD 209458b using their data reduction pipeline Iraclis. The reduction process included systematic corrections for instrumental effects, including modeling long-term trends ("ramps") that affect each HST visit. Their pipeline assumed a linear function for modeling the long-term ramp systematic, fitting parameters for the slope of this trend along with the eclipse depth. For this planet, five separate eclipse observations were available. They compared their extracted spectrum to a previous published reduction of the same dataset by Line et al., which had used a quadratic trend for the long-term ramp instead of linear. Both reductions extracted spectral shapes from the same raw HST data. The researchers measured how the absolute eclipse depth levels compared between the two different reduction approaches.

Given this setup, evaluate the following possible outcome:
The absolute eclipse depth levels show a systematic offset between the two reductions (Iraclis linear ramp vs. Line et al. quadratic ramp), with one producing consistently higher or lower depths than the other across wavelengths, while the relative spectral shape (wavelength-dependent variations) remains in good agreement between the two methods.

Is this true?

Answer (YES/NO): YES